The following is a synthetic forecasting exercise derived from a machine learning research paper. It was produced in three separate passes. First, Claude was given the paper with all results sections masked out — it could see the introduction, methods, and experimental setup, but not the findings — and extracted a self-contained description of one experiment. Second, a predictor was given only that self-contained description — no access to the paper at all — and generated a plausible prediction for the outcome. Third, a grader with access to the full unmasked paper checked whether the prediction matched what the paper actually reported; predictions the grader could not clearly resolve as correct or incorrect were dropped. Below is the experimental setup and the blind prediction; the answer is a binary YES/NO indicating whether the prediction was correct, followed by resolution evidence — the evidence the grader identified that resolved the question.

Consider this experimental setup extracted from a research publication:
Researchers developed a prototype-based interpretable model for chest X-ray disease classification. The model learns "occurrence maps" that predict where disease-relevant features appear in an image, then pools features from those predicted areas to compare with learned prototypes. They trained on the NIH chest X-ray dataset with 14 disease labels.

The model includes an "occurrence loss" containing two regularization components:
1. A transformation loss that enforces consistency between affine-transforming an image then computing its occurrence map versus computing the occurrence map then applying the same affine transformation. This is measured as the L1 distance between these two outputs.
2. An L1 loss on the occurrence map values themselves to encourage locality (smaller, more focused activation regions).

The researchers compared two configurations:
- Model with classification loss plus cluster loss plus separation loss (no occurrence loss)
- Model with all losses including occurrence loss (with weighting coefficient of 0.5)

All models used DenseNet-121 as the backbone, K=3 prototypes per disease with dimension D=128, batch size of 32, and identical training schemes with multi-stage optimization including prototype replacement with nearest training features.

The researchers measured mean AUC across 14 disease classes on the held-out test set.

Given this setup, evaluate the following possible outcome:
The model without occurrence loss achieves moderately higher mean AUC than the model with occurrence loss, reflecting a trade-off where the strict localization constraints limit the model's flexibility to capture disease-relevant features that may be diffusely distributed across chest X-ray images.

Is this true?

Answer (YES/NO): NO